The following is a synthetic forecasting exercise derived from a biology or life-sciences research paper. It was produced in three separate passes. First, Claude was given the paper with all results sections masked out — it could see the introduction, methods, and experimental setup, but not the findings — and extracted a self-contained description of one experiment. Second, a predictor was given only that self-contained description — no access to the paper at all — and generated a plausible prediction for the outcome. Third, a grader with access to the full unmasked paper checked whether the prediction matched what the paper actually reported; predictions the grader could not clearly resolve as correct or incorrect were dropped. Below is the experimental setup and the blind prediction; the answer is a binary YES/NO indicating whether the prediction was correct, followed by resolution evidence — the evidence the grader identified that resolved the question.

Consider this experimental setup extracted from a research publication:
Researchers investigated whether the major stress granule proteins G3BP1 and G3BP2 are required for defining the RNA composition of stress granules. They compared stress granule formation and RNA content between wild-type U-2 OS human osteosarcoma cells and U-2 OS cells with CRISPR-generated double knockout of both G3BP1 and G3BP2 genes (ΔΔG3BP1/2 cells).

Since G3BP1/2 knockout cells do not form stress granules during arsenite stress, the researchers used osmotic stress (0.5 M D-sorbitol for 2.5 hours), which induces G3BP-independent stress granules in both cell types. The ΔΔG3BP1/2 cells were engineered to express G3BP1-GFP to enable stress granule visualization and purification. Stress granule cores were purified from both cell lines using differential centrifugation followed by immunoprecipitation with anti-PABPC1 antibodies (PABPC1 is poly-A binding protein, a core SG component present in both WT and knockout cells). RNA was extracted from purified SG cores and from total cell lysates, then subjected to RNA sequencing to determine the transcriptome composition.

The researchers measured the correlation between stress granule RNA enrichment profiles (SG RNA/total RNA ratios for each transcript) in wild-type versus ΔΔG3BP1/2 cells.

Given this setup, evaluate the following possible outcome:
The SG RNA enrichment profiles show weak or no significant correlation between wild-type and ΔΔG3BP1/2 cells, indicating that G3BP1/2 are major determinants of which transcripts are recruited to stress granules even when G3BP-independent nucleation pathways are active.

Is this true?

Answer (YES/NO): NO